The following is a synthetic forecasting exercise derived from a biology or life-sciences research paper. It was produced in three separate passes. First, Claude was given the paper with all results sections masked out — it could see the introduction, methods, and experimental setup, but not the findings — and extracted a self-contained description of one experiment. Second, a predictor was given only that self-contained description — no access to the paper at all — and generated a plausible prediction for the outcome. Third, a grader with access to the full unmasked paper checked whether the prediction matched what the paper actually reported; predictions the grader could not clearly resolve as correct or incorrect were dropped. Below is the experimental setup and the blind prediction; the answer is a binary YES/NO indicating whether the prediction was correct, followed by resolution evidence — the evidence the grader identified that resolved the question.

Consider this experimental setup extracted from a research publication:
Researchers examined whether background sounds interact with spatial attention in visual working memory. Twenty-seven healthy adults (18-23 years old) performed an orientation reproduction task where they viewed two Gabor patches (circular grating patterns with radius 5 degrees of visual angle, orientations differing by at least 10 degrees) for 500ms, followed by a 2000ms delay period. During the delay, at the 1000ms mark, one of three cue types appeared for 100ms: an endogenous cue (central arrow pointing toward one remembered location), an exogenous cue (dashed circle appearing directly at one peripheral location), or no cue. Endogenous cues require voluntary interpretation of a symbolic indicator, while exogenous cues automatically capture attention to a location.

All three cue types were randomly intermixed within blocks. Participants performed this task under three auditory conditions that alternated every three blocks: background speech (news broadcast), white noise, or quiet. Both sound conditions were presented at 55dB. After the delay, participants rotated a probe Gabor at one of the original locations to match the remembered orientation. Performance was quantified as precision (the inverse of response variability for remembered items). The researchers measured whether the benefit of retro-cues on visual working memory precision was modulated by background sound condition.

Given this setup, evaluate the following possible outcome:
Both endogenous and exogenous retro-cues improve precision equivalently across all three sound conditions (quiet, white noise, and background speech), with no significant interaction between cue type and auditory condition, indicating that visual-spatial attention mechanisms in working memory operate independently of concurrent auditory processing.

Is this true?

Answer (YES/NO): YES